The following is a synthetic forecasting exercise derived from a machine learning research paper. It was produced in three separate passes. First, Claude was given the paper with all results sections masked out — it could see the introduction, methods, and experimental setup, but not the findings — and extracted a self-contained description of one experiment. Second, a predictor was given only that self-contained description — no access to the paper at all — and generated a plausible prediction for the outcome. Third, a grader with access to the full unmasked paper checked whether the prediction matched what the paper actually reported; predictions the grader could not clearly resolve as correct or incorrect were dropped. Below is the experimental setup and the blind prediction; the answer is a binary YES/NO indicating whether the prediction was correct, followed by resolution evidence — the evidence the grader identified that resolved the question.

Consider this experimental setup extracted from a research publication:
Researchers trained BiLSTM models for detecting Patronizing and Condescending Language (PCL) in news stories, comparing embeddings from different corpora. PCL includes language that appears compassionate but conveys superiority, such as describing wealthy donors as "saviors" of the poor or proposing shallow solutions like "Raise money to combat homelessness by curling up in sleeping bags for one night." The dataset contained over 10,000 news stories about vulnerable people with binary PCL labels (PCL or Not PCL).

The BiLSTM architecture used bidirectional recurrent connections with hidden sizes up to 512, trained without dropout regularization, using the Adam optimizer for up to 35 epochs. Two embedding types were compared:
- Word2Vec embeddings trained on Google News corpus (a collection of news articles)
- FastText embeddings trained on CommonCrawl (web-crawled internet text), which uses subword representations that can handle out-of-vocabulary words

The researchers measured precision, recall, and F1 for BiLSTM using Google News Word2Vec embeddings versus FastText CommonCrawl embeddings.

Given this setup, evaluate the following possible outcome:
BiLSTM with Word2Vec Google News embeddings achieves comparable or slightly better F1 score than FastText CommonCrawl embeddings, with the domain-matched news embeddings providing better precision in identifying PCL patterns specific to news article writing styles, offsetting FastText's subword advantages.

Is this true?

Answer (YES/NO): NO